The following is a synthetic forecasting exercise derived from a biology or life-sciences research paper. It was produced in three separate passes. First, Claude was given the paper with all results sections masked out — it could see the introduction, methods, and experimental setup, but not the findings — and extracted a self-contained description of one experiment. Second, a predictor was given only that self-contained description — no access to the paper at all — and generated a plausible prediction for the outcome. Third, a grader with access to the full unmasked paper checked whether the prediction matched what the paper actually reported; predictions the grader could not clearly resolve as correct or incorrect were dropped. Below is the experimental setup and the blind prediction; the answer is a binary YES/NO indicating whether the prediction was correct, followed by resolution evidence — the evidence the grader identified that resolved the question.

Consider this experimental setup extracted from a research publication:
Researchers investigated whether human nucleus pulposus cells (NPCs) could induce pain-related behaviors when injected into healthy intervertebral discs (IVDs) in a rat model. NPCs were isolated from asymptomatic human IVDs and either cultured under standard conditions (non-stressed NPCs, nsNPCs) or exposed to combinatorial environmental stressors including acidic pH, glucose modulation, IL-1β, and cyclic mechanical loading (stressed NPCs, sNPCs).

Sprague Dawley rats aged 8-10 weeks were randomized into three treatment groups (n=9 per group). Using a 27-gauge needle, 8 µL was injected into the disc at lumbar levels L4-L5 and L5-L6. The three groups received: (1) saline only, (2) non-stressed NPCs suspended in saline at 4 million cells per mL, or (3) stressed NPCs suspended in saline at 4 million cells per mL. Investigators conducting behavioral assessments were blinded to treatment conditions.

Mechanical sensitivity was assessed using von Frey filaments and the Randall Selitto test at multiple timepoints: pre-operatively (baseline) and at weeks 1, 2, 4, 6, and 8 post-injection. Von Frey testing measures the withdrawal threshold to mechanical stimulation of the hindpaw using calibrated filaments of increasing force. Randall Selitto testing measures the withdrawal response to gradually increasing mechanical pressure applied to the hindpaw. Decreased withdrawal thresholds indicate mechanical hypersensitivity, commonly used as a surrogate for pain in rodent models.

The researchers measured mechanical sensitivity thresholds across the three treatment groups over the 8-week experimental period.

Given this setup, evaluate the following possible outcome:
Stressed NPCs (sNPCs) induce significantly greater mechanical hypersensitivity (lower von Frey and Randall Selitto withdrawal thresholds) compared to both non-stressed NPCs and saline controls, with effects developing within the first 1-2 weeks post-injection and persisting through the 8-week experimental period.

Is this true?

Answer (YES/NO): NO